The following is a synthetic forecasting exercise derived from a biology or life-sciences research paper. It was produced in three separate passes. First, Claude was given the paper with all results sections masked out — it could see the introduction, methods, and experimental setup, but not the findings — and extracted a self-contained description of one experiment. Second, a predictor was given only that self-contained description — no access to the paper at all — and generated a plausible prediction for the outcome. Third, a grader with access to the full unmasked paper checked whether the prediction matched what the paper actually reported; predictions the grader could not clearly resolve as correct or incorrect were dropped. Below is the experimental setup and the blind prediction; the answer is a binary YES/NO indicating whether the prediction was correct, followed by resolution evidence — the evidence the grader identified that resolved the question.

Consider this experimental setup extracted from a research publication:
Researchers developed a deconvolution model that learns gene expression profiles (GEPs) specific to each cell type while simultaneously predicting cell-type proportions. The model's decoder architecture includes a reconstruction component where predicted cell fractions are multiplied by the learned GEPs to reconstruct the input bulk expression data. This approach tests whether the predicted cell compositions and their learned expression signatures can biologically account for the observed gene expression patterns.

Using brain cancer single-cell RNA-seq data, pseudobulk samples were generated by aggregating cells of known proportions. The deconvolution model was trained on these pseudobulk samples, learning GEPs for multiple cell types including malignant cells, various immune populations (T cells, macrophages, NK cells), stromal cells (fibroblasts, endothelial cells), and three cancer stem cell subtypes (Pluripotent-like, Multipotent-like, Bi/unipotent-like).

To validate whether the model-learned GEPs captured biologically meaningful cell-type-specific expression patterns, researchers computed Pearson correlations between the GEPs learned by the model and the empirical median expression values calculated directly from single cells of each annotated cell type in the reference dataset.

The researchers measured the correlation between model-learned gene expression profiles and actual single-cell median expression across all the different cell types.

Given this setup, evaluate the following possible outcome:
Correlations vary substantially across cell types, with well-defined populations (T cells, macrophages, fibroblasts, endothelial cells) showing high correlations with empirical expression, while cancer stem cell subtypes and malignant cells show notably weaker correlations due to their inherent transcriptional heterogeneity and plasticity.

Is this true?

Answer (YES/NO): NO